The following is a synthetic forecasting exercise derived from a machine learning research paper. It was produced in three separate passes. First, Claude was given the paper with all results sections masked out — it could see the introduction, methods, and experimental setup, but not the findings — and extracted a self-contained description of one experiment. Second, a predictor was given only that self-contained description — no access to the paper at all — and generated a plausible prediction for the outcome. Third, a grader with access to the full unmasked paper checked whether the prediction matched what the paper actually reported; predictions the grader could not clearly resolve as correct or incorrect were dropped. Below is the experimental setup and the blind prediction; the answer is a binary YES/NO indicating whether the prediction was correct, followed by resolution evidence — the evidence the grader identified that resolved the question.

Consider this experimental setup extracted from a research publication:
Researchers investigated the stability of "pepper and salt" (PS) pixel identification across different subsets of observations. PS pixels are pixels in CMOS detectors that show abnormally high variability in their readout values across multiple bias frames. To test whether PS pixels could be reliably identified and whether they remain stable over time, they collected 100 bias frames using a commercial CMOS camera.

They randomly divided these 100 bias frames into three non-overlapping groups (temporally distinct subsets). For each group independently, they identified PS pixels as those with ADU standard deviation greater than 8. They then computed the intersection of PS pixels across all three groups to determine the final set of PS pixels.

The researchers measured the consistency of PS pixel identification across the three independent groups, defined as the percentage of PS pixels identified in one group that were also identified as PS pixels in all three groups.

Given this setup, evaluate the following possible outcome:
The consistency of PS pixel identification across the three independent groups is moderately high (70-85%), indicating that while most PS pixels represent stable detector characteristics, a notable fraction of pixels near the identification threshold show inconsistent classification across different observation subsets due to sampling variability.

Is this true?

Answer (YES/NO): NO